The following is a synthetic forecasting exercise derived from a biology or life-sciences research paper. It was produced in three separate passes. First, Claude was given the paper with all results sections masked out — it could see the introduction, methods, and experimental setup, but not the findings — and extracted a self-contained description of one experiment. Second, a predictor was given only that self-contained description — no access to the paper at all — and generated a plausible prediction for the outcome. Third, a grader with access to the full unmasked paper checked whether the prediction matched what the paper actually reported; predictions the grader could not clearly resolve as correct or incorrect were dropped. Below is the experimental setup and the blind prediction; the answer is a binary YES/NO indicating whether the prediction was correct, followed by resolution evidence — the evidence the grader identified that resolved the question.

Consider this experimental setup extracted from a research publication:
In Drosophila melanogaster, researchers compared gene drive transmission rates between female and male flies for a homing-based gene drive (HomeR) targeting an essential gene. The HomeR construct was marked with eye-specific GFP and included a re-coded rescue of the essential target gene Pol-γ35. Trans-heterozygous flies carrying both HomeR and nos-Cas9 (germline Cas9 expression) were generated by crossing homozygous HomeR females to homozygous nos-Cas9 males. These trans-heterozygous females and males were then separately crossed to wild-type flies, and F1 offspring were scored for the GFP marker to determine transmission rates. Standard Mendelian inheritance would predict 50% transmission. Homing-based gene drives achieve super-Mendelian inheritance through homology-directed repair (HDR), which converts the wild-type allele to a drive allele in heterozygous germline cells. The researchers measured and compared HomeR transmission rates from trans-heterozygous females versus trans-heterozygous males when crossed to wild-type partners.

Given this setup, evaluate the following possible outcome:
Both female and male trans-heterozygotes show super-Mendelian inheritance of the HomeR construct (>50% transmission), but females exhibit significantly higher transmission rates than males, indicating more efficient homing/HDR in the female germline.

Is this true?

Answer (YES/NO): NO